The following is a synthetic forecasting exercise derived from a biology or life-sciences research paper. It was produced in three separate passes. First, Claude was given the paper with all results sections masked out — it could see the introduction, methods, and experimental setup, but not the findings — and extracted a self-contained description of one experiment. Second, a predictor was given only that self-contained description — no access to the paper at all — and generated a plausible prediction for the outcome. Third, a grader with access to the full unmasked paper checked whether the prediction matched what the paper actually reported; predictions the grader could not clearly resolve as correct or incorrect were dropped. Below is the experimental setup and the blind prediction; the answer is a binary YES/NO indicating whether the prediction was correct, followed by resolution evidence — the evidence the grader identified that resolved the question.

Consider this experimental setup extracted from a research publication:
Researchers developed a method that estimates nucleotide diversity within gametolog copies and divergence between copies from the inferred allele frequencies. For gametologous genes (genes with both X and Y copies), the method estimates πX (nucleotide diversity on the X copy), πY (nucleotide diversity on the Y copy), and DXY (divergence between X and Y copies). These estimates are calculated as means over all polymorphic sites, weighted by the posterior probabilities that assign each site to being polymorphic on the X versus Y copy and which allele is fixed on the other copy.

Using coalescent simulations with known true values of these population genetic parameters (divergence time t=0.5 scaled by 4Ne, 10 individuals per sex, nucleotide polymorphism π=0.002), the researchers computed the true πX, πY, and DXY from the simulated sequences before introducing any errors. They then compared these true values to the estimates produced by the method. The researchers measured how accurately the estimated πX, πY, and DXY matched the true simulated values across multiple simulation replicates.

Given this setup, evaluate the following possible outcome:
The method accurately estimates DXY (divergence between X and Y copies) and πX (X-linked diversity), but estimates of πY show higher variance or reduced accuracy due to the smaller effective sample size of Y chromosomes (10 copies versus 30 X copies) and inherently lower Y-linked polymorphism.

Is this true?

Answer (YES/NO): NO